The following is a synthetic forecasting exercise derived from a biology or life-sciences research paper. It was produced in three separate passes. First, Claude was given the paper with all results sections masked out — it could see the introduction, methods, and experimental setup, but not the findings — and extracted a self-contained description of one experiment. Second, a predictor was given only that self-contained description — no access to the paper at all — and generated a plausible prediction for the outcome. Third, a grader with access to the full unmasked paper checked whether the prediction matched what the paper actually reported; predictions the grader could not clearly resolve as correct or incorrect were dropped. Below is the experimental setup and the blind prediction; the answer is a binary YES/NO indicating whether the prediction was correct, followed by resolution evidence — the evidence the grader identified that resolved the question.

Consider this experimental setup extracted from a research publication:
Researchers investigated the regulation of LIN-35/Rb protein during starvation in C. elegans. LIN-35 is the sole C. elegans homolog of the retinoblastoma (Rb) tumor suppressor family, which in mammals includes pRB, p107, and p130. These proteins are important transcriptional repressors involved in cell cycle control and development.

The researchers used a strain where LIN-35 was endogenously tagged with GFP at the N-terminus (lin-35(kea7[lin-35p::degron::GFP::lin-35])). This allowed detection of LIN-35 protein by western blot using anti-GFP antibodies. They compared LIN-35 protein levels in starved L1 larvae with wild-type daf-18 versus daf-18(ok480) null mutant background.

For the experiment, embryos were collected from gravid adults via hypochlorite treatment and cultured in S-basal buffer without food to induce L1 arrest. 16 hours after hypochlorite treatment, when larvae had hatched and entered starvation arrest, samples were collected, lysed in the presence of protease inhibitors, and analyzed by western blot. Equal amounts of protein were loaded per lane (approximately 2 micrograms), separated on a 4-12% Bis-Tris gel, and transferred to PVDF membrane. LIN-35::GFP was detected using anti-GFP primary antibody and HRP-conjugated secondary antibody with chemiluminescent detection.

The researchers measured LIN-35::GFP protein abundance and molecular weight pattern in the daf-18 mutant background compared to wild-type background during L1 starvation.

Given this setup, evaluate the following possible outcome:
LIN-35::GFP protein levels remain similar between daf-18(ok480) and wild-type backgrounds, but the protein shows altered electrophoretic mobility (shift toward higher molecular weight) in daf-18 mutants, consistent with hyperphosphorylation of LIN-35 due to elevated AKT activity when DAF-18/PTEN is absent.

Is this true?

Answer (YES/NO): NO